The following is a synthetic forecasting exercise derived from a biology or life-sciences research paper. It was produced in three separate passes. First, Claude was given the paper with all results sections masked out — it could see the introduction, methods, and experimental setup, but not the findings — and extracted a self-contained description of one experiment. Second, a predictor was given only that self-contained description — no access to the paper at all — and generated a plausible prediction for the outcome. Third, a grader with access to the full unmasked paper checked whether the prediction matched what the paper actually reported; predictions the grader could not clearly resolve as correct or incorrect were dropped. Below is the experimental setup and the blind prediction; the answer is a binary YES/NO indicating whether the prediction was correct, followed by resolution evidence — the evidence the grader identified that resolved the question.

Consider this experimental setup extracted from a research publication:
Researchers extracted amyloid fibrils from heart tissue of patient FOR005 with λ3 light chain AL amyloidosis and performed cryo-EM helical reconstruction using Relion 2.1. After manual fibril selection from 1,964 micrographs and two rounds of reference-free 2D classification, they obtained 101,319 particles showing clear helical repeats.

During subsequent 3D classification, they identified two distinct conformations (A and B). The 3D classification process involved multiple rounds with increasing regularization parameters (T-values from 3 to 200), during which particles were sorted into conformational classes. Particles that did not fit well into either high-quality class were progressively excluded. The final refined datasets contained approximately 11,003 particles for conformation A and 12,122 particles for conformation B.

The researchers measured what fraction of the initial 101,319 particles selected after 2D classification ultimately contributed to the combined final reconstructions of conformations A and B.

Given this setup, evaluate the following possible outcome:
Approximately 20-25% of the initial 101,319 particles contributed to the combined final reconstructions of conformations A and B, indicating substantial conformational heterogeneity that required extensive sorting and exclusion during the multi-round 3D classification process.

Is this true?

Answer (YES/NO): YES